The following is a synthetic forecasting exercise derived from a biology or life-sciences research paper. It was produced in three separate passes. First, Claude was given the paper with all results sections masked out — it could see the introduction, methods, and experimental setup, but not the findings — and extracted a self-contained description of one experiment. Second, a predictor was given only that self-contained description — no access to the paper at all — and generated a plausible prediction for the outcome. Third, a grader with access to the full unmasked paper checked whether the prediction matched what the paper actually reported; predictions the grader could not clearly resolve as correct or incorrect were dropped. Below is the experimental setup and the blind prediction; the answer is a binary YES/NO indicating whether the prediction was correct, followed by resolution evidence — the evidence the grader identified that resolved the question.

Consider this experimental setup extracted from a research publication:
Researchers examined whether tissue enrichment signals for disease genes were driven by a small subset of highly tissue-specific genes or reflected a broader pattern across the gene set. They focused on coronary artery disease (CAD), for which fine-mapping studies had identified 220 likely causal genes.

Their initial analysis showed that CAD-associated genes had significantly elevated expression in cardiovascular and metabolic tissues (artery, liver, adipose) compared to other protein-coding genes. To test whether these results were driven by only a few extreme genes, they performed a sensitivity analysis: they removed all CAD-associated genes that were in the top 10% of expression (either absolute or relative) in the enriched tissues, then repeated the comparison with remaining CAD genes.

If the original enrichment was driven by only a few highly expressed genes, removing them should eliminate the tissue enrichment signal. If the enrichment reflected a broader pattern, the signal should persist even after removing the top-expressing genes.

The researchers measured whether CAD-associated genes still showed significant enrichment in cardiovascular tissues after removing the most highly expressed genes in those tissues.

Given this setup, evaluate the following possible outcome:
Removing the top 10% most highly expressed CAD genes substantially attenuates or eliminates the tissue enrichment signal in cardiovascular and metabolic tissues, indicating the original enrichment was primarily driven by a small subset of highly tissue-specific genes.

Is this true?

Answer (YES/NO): NO